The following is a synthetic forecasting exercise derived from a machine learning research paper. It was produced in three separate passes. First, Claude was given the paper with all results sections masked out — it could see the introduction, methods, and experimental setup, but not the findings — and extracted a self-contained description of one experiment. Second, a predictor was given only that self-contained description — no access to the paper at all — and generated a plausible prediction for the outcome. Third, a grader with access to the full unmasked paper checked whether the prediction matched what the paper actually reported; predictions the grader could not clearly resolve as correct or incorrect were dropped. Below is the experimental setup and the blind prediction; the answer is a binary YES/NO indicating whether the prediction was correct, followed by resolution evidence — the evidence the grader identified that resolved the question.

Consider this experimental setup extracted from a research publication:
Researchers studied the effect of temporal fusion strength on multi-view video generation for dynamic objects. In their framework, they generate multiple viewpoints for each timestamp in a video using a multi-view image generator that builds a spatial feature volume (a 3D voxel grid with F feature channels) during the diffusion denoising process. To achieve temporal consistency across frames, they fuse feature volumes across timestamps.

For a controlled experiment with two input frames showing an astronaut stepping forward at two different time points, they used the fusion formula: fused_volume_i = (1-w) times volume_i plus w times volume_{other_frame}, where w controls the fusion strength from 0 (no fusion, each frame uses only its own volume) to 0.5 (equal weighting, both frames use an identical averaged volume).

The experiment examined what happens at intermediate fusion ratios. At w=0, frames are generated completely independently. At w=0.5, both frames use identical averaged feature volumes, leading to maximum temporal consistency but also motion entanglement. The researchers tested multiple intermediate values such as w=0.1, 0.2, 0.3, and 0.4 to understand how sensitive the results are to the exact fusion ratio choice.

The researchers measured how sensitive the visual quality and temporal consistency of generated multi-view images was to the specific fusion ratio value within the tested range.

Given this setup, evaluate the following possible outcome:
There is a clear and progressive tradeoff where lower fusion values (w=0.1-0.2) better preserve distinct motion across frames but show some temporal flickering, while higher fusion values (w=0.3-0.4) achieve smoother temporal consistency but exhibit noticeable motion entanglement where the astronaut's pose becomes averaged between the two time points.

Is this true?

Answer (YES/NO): NO